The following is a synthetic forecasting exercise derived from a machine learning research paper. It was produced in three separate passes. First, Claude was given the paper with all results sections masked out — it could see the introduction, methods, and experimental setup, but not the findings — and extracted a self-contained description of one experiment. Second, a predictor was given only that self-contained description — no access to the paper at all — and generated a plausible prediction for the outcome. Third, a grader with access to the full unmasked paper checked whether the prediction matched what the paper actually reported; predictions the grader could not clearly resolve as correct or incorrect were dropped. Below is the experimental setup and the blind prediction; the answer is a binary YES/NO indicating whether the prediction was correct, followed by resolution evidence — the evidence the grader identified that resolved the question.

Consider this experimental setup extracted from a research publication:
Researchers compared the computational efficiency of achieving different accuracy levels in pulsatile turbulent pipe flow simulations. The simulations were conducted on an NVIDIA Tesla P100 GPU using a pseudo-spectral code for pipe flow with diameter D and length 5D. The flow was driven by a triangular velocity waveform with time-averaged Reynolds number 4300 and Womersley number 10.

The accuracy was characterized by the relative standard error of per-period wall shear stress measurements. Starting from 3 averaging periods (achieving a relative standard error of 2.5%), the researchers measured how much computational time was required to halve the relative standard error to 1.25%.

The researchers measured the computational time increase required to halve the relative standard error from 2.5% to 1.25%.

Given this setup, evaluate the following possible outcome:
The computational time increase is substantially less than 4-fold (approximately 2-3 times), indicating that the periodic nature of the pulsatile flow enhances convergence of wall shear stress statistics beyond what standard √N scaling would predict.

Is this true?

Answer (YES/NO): NO